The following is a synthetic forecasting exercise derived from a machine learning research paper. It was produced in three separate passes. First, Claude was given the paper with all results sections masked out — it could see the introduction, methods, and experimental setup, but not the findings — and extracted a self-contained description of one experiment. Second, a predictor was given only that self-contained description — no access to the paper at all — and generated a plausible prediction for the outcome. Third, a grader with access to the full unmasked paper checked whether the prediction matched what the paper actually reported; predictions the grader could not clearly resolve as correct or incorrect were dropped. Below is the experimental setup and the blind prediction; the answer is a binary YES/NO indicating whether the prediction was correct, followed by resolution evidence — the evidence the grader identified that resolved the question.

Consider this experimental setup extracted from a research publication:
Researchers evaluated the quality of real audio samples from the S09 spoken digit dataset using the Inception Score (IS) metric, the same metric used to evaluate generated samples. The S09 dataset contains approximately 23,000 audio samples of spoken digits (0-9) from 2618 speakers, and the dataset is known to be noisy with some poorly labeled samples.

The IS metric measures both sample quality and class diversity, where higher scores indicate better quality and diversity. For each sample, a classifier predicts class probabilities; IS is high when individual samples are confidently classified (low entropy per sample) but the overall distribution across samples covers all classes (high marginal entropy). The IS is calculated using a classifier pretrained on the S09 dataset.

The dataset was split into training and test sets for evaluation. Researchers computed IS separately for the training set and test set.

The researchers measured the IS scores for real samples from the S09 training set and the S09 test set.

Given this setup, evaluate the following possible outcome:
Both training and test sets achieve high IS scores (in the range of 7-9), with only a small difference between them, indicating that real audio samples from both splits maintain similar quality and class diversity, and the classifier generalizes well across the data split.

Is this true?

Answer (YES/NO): NO